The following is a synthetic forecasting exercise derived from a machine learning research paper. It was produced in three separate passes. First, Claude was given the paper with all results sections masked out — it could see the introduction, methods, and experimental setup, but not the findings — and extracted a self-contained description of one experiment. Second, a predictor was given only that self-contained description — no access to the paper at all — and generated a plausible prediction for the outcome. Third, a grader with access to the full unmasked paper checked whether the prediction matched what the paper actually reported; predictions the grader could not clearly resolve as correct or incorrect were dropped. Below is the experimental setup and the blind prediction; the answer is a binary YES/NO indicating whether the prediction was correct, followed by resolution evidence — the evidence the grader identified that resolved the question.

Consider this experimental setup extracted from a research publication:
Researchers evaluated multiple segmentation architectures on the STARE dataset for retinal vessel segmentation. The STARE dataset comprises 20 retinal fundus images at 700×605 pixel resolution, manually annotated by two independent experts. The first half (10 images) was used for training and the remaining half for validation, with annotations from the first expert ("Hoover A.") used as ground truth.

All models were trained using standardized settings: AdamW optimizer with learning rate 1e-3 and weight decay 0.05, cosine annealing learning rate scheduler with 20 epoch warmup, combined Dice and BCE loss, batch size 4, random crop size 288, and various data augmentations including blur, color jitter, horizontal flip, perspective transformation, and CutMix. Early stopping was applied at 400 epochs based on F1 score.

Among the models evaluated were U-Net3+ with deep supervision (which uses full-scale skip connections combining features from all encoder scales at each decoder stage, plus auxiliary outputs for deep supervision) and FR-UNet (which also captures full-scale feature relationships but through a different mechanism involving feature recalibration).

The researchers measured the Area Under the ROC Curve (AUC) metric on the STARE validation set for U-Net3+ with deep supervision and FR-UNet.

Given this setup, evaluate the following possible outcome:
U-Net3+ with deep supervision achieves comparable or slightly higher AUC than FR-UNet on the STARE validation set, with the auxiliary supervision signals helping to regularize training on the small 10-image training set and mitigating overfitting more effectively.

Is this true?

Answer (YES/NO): NO